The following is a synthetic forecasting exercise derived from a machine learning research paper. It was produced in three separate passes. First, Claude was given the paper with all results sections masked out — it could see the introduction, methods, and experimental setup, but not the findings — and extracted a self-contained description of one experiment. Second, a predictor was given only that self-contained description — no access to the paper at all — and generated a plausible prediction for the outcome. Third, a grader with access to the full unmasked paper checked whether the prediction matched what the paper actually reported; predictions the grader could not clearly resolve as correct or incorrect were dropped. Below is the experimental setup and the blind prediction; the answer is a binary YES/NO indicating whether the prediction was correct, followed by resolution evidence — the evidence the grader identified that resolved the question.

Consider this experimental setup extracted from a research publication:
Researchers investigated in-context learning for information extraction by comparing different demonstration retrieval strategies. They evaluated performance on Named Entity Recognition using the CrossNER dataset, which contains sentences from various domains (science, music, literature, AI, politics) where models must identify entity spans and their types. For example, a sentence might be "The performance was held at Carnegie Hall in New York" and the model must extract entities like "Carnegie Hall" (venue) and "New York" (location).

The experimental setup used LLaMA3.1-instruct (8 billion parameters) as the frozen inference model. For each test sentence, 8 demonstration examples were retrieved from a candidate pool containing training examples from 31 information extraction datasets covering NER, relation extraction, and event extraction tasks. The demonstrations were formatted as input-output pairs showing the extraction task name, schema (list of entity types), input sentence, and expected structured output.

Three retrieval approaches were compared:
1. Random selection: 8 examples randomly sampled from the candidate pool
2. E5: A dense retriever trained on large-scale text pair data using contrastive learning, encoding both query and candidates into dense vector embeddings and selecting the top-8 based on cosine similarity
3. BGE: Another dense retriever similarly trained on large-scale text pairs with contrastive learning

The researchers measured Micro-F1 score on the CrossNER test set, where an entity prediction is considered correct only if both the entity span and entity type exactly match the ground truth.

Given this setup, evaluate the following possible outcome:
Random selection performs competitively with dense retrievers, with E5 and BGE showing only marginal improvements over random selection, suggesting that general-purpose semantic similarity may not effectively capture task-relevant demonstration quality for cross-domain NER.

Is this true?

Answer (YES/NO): NO